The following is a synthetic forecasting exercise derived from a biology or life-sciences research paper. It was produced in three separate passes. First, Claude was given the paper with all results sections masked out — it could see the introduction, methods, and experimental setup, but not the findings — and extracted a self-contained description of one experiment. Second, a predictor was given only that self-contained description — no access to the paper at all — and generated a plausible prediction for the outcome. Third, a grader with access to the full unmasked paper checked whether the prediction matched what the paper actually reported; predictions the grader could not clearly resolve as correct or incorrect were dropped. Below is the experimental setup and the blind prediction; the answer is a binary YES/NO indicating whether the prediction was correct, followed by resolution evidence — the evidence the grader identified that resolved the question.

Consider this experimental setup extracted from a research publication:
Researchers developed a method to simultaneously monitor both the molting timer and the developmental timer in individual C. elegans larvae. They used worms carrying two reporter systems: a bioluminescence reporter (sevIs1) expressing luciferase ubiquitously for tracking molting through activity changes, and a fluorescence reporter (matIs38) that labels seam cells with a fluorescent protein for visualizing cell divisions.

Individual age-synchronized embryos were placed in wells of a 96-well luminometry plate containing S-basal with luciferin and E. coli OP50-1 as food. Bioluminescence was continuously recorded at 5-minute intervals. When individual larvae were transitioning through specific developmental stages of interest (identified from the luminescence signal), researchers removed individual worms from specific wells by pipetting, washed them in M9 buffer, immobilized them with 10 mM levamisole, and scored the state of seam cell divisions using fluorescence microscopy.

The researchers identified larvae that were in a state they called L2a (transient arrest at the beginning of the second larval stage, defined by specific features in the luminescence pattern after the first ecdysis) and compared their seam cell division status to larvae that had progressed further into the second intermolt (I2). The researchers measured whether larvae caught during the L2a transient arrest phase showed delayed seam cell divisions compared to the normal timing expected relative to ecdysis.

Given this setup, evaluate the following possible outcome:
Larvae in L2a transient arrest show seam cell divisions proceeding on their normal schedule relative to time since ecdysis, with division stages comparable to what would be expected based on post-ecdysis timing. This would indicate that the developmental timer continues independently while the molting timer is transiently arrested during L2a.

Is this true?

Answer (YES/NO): NO